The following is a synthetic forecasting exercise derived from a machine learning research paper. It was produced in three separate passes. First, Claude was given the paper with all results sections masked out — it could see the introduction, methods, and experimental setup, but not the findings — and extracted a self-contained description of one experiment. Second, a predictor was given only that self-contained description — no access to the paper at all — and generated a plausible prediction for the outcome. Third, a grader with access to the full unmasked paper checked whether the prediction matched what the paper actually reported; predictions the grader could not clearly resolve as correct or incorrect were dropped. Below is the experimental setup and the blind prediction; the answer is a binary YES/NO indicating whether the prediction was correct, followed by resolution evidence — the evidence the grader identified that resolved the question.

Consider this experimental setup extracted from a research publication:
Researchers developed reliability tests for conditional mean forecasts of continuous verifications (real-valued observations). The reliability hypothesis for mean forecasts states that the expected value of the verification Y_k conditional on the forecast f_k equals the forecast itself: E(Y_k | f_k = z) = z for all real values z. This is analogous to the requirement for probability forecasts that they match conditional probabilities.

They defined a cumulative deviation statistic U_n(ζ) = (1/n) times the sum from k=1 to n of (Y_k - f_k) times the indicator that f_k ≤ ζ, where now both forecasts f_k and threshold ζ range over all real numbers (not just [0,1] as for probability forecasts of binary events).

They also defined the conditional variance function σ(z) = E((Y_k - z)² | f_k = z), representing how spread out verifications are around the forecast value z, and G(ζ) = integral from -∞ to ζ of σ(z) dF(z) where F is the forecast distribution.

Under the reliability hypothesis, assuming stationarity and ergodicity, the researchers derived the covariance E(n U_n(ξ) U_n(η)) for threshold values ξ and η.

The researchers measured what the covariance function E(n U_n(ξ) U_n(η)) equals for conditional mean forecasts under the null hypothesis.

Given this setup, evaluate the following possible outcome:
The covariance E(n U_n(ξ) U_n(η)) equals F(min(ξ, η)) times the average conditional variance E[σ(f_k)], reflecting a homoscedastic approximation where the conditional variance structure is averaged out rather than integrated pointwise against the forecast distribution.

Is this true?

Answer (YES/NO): NO